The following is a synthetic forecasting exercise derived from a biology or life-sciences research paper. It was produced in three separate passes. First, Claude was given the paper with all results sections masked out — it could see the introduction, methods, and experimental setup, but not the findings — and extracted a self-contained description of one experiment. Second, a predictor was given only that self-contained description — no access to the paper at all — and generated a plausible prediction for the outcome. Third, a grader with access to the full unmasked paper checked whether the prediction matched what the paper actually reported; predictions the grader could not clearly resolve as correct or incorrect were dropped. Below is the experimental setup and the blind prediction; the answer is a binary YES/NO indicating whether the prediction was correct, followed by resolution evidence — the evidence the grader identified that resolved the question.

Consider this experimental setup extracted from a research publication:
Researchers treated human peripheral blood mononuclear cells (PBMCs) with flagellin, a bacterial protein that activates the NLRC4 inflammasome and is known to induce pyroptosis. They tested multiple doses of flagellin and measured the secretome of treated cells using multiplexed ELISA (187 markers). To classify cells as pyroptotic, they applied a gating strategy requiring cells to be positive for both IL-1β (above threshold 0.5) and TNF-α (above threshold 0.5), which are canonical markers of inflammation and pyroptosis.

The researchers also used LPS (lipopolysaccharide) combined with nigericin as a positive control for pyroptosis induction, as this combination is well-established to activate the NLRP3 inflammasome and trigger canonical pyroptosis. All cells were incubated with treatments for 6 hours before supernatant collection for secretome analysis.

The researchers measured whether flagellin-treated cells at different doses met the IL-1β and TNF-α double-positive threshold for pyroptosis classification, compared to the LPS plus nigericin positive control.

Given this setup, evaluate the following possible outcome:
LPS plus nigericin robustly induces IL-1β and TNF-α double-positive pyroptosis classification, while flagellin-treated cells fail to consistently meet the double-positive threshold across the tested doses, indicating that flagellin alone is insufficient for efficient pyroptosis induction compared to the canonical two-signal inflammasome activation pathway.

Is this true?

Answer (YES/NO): NO